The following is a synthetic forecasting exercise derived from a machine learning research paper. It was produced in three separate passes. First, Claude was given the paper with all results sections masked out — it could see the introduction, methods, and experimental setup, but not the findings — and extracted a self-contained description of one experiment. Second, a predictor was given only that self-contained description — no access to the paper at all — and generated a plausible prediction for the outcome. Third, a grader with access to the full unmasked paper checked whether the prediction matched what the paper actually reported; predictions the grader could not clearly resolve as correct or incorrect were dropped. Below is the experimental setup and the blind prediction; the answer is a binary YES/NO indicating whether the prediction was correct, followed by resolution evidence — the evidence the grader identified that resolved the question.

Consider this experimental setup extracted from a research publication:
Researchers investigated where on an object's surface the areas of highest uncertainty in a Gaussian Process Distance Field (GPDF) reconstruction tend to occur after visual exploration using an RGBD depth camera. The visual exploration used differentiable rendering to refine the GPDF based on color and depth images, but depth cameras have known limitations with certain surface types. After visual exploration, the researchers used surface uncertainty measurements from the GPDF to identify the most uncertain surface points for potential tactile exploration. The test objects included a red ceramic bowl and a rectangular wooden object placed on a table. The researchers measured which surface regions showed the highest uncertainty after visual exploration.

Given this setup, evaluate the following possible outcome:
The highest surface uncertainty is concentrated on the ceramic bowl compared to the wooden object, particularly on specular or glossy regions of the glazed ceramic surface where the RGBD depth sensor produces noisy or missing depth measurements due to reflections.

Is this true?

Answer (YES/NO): NO